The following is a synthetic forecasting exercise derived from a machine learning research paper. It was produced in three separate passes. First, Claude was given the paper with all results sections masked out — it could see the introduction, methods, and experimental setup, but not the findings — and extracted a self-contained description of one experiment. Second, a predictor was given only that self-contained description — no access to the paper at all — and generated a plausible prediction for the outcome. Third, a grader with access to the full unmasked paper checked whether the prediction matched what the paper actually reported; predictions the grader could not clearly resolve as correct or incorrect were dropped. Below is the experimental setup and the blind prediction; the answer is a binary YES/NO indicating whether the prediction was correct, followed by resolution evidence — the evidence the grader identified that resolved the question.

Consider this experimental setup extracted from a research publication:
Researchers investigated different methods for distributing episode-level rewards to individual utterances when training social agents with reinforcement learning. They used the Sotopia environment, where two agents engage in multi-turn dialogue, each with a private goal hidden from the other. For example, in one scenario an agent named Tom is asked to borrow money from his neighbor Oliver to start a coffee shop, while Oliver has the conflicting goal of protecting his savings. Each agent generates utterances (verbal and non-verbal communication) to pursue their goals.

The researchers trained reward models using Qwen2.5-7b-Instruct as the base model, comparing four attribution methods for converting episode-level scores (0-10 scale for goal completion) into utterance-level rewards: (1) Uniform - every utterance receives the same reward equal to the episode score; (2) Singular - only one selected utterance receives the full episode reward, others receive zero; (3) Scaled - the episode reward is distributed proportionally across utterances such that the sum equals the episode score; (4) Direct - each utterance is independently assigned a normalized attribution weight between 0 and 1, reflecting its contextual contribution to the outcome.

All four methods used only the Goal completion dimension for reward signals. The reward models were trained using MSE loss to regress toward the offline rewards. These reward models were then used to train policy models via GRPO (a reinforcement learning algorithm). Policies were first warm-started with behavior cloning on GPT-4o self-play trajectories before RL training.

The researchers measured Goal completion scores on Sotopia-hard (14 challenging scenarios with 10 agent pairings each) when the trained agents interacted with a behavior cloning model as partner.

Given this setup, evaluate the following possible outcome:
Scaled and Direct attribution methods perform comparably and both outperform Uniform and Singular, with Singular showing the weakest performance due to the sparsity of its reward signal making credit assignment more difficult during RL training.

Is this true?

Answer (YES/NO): NO